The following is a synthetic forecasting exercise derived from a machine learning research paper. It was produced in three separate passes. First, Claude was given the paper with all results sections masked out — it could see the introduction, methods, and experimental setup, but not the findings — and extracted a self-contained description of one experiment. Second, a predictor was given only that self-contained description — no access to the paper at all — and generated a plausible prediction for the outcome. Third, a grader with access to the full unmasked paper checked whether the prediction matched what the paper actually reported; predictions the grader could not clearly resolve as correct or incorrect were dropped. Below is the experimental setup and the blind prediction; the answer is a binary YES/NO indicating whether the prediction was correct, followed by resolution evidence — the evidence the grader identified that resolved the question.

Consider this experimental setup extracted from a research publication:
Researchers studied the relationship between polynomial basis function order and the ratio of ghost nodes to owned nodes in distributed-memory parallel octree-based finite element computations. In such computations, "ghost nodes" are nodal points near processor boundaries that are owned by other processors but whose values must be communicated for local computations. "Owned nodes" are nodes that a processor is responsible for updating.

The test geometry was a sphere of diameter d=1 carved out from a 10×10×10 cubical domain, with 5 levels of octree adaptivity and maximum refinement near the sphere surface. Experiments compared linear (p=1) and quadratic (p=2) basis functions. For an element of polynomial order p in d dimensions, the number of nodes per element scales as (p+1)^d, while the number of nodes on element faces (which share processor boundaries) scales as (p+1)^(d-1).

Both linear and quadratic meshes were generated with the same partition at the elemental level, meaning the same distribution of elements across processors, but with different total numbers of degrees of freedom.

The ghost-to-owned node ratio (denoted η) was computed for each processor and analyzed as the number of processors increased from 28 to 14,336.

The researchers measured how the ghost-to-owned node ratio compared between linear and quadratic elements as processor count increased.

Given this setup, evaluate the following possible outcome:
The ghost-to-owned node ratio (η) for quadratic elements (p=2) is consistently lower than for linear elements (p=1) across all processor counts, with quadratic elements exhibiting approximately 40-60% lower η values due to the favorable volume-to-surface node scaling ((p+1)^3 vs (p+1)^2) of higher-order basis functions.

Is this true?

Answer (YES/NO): NO